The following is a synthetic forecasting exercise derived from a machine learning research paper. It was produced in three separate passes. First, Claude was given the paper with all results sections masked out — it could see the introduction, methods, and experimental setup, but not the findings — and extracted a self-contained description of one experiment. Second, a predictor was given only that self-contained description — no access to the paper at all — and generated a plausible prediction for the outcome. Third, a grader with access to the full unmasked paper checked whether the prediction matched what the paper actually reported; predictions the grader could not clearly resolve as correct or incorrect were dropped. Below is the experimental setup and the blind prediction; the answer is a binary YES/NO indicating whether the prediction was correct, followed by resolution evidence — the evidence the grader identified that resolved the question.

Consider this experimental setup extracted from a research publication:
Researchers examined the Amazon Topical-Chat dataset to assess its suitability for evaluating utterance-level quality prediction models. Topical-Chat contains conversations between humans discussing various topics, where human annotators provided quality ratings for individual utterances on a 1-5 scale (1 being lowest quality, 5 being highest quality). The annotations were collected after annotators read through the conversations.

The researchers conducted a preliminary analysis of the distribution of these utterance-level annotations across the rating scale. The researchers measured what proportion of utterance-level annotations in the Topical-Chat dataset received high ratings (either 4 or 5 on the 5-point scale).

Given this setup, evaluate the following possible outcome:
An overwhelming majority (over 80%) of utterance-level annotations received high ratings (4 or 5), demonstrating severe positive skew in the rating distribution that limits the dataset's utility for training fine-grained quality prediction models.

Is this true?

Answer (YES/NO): YES